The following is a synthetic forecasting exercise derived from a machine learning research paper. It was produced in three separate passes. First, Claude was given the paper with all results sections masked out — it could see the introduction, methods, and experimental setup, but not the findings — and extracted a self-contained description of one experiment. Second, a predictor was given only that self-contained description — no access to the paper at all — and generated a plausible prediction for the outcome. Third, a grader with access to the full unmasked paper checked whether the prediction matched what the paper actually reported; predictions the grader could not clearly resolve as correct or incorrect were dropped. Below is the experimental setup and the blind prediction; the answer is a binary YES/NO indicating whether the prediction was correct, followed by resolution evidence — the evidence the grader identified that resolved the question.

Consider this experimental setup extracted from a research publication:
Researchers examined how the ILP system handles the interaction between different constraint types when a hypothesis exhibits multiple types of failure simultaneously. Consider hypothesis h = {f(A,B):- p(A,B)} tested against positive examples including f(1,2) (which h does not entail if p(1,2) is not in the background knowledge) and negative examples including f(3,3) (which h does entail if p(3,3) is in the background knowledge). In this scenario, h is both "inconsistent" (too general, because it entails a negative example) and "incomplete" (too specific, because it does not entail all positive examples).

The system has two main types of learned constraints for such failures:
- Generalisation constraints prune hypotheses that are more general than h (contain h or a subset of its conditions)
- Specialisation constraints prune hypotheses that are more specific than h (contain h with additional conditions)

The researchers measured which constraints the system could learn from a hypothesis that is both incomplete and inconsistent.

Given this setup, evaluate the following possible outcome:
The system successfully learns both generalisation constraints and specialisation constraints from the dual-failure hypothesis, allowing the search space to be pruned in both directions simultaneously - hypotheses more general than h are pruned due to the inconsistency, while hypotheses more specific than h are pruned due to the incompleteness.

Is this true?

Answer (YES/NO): YES